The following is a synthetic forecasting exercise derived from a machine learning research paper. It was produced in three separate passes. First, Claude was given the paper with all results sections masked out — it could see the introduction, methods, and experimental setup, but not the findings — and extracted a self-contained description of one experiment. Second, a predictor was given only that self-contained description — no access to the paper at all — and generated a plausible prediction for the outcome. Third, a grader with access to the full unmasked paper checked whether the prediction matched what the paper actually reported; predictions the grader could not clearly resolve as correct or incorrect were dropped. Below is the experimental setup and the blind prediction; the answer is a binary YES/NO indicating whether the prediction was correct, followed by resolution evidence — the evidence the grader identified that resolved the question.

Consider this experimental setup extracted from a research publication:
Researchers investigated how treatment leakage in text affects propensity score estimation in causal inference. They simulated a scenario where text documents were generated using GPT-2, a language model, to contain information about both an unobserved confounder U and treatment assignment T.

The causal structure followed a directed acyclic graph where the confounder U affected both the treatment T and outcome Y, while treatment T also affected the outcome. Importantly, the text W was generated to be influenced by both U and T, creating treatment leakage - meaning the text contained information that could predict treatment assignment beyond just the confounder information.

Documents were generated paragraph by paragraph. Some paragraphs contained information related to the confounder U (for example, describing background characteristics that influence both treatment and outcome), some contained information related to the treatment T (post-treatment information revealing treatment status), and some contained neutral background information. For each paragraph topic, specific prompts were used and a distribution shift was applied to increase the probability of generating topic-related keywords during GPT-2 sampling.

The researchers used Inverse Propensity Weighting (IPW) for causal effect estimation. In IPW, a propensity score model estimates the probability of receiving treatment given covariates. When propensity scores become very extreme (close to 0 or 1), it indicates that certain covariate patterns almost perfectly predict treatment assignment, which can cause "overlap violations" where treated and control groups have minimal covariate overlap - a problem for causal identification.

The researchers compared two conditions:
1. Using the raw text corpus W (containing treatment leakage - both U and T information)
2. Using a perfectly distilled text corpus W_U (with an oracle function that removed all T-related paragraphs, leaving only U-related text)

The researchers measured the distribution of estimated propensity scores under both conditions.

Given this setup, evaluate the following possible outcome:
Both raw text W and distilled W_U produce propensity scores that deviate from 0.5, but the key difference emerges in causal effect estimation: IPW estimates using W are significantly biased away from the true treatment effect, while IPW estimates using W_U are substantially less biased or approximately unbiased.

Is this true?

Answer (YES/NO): YES